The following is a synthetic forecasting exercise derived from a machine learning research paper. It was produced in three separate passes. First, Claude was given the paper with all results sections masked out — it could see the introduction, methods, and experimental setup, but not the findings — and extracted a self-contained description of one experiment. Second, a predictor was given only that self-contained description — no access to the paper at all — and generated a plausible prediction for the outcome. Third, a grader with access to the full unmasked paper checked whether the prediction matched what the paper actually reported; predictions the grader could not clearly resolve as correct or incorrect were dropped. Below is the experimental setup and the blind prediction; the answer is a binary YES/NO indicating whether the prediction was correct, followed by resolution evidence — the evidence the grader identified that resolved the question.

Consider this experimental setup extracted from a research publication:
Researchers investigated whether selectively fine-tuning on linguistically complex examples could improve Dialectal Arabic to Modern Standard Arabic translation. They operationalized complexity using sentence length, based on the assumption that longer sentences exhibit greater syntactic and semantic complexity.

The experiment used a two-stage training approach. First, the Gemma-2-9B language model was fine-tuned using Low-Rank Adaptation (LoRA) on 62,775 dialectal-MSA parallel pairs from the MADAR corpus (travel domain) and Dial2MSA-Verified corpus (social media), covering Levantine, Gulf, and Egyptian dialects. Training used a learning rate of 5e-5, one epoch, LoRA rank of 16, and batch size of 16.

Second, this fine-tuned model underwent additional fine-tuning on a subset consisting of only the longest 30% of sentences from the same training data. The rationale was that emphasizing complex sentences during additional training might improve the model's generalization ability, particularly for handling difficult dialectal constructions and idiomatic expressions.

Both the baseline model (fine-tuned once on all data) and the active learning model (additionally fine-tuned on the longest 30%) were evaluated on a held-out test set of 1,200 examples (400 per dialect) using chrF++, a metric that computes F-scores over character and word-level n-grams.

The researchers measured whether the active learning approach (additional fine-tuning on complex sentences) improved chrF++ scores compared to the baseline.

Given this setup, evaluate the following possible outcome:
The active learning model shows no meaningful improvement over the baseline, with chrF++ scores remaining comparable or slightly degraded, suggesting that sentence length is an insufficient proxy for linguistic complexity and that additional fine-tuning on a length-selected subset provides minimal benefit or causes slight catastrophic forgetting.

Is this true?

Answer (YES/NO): YES